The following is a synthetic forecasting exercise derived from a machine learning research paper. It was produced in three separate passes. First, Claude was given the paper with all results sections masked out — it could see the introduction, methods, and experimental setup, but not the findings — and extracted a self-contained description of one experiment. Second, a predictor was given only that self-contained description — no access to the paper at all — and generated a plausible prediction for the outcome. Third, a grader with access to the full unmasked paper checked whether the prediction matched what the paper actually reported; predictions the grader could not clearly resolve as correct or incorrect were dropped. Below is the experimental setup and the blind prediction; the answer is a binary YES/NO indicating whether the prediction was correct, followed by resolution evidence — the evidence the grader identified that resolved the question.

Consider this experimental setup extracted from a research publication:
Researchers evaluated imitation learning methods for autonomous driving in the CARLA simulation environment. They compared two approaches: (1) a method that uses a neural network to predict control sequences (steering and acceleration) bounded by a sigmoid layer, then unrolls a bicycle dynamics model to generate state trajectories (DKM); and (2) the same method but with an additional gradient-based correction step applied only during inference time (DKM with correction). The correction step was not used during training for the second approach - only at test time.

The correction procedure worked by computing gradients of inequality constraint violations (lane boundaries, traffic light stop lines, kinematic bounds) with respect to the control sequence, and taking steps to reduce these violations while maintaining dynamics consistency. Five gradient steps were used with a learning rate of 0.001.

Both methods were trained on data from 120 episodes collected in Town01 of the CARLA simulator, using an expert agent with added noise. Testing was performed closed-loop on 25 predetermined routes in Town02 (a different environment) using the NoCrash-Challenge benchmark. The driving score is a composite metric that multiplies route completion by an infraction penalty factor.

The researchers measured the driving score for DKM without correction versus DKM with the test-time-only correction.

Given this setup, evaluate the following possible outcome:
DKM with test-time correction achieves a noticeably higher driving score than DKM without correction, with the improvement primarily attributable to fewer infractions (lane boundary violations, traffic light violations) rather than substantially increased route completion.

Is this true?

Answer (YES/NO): NO